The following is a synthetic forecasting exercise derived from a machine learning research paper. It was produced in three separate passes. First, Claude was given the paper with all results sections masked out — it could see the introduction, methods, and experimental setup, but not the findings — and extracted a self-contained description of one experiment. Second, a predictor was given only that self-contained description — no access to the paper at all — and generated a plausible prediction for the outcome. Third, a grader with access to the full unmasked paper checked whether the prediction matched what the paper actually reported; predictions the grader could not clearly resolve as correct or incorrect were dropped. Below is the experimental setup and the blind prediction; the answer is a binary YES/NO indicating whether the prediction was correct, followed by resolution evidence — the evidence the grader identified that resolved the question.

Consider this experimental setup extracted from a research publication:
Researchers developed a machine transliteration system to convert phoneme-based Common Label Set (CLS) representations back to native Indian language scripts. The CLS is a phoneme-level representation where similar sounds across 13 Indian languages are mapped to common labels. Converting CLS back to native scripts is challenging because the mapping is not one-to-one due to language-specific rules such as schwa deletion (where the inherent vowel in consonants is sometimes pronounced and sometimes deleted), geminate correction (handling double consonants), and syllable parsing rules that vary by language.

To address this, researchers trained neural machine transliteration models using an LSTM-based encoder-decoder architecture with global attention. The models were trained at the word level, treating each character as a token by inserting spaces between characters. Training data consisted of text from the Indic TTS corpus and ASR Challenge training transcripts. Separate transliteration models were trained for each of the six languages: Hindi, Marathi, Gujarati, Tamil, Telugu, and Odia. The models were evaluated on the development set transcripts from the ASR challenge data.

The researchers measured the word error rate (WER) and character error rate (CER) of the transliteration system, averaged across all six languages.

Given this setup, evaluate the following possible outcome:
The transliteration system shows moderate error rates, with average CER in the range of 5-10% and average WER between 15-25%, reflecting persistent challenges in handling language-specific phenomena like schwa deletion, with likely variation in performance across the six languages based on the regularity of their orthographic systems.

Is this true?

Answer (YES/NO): NO